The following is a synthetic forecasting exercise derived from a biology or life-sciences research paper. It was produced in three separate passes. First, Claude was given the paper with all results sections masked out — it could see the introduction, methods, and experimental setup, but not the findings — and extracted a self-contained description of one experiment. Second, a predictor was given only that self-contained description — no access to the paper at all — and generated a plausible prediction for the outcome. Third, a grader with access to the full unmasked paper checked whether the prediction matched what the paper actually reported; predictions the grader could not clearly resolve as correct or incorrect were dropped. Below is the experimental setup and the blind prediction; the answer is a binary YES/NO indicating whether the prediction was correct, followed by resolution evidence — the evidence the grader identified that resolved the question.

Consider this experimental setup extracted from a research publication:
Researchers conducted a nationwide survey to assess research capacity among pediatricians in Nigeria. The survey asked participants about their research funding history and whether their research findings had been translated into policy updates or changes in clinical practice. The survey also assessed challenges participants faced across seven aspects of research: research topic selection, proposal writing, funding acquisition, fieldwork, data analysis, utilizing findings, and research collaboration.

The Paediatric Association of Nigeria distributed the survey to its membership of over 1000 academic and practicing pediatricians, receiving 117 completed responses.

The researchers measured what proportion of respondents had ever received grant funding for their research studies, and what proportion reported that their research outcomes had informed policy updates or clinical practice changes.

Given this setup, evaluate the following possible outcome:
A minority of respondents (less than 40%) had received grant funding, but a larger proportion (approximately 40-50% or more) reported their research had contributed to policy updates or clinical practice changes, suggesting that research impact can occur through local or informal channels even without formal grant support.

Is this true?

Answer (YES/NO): NO